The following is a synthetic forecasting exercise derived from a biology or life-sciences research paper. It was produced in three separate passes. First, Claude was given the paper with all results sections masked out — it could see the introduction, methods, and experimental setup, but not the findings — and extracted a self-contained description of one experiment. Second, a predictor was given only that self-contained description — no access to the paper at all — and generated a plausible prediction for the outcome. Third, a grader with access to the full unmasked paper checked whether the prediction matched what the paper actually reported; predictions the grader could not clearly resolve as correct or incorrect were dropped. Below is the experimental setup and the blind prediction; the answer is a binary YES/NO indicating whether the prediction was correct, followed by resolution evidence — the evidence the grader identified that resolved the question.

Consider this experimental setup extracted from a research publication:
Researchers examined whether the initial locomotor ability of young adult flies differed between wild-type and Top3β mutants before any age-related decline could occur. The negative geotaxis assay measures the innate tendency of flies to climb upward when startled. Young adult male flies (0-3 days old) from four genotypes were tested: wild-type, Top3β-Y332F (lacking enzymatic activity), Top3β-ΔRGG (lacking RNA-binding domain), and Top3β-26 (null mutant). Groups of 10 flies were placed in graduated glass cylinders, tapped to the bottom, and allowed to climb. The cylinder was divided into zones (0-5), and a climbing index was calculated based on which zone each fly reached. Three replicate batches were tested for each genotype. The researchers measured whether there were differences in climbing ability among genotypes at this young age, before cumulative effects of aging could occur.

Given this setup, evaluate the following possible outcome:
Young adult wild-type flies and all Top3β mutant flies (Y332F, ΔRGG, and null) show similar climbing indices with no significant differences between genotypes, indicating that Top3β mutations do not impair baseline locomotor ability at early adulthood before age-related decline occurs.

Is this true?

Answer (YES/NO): YES